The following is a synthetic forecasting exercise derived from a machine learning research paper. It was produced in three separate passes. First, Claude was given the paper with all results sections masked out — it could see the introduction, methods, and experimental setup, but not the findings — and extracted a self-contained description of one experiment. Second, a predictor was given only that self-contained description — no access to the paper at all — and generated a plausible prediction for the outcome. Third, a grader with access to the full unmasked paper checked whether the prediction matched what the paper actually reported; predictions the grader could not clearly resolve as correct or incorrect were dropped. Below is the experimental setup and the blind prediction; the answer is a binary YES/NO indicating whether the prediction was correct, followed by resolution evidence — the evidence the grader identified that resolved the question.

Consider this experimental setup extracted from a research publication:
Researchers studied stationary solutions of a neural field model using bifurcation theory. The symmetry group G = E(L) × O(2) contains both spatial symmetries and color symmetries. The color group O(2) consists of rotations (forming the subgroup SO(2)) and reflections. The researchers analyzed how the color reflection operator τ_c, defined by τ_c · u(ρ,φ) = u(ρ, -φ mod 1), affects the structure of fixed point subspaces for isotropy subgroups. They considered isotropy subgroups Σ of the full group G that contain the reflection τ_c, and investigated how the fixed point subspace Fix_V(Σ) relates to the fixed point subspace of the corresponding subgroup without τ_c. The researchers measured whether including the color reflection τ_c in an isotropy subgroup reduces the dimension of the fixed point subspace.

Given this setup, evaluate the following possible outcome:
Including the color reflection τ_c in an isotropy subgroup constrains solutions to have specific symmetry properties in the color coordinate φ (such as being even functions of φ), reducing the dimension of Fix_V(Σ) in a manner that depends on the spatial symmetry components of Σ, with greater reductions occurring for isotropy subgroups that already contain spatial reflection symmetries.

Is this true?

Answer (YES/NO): NO